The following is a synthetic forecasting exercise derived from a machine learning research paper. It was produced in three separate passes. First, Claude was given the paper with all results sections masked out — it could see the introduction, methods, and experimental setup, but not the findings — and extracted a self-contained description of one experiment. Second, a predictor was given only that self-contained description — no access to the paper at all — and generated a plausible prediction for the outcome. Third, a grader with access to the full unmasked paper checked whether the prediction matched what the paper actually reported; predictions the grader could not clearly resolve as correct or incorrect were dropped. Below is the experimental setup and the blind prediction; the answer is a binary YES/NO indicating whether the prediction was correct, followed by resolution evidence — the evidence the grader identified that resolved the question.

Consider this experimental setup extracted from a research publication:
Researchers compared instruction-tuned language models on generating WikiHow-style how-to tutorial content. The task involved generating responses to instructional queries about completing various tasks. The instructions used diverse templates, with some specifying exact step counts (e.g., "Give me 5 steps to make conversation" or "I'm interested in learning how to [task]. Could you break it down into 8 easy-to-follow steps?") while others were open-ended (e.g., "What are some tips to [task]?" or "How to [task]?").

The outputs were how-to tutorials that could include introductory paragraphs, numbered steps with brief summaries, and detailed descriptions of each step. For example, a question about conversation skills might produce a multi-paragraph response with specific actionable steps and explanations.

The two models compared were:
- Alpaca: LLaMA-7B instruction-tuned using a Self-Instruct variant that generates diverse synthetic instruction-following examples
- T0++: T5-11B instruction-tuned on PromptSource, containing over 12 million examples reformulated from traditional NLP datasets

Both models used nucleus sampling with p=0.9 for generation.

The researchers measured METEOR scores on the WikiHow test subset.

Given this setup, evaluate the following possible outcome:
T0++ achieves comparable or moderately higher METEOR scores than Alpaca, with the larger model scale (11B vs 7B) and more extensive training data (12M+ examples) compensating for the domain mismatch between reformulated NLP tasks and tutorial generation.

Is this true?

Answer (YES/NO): NO